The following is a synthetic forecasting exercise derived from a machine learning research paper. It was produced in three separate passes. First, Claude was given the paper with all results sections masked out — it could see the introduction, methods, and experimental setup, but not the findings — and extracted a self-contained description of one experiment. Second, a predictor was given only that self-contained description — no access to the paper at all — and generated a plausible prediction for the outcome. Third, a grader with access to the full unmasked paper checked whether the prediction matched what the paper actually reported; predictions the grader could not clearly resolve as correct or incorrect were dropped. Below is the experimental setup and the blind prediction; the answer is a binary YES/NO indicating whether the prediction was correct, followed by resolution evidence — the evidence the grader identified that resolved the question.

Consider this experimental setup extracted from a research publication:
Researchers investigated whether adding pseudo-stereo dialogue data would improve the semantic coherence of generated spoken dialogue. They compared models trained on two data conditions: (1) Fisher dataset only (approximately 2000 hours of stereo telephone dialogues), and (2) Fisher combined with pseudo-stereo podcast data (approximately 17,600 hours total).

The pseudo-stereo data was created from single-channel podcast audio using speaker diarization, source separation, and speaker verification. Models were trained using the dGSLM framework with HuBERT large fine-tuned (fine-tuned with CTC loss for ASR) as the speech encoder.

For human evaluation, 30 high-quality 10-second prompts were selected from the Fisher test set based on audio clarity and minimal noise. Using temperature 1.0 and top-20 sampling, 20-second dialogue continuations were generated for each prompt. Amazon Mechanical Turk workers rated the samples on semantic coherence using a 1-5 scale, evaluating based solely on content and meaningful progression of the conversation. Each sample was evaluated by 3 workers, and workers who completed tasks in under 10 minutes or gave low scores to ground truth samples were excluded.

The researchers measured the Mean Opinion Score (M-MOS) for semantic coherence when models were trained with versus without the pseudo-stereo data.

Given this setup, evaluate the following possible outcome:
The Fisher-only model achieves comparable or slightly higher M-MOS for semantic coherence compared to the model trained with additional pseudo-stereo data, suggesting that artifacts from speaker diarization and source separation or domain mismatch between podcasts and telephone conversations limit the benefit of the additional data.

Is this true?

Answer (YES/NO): NO